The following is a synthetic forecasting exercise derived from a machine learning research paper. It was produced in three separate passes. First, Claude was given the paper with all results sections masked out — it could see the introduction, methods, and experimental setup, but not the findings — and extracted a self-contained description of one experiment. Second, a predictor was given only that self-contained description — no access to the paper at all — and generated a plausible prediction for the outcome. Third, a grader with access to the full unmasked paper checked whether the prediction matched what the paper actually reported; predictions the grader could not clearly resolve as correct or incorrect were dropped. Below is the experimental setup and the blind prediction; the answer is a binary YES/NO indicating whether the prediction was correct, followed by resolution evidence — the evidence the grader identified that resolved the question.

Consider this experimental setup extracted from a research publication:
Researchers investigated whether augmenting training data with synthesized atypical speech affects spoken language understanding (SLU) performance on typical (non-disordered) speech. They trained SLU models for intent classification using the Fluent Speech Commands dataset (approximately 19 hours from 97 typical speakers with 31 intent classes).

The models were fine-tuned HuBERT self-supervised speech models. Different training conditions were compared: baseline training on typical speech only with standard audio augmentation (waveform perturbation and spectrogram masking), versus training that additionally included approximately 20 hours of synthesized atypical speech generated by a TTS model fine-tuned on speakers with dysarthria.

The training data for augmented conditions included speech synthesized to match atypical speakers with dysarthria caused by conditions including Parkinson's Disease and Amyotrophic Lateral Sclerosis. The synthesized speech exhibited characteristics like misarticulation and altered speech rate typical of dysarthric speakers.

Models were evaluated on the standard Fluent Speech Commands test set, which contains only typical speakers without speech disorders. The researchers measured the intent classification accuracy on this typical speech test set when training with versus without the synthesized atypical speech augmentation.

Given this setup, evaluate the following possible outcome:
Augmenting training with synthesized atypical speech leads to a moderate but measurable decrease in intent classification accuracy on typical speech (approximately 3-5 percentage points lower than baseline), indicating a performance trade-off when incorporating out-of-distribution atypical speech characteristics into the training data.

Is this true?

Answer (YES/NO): NO